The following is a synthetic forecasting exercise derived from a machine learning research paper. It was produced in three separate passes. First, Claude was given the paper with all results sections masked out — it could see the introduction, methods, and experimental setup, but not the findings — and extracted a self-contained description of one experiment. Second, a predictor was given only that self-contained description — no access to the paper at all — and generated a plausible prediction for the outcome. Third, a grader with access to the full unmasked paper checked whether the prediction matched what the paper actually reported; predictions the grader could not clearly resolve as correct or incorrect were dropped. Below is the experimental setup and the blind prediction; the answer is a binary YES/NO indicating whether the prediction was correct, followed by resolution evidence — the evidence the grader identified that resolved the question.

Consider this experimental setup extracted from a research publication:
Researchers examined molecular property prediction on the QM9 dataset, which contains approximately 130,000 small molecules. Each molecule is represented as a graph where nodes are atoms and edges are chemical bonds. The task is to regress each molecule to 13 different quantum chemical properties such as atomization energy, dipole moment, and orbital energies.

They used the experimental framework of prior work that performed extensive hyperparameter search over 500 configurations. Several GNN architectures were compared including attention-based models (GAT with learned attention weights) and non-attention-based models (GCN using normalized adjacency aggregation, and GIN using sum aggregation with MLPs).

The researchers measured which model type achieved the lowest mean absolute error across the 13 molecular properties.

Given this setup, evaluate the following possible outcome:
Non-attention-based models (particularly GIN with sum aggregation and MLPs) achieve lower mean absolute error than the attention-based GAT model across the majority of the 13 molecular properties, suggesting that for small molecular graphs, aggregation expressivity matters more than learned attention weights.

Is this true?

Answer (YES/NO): YES